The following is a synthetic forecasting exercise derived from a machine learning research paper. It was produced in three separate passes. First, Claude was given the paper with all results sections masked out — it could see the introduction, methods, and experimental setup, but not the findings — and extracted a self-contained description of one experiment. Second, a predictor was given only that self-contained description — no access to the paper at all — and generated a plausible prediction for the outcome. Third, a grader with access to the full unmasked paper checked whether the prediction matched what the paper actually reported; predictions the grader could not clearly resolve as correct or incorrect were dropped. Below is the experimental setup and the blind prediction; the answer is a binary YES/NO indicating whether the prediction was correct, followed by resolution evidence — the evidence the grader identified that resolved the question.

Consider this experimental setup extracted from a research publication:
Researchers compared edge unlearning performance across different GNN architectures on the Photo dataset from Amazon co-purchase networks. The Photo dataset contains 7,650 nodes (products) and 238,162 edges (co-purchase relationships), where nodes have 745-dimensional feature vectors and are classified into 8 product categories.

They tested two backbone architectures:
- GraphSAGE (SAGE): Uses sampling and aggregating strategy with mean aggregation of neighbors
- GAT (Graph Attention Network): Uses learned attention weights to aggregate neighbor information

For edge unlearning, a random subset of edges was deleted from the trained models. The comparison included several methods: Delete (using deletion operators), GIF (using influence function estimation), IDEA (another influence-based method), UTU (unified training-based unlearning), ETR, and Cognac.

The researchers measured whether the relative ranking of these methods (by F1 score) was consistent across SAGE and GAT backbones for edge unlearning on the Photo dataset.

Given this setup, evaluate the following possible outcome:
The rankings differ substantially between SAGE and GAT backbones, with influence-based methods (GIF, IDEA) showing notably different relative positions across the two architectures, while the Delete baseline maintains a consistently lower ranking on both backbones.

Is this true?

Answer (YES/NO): NO